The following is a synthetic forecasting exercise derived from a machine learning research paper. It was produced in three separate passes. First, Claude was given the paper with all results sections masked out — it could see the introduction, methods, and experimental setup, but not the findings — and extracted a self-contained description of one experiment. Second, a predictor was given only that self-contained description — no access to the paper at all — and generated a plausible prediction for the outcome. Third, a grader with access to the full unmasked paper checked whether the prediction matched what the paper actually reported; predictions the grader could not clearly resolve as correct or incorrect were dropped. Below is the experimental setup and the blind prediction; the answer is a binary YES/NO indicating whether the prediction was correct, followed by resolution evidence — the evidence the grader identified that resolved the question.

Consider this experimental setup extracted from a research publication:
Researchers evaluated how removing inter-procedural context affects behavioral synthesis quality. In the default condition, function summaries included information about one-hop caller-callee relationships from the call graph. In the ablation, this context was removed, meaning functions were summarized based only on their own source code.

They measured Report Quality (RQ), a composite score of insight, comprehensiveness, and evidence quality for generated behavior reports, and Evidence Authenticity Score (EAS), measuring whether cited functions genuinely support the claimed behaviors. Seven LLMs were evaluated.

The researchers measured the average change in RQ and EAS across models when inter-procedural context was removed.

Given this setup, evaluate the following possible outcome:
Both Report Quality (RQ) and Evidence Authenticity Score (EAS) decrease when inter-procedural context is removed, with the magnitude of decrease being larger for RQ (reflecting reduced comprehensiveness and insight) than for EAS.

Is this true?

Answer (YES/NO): YES